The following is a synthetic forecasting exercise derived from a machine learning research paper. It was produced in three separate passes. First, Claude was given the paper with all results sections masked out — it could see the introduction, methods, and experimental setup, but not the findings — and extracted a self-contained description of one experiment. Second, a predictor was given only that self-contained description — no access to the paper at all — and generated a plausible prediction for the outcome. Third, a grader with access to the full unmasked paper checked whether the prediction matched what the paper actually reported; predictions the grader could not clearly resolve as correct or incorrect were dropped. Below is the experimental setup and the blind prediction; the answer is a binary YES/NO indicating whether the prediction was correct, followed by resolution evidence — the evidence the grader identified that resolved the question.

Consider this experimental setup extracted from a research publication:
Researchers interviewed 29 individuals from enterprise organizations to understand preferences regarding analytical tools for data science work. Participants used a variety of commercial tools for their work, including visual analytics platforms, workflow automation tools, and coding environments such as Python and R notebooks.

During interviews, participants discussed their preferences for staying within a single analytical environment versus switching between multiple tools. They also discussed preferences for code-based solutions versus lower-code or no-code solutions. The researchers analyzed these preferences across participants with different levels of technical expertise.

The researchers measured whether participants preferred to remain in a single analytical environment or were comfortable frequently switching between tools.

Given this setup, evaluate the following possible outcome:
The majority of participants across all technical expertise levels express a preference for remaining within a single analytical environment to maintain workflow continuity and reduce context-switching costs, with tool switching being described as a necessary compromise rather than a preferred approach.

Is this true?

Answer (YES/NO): YES